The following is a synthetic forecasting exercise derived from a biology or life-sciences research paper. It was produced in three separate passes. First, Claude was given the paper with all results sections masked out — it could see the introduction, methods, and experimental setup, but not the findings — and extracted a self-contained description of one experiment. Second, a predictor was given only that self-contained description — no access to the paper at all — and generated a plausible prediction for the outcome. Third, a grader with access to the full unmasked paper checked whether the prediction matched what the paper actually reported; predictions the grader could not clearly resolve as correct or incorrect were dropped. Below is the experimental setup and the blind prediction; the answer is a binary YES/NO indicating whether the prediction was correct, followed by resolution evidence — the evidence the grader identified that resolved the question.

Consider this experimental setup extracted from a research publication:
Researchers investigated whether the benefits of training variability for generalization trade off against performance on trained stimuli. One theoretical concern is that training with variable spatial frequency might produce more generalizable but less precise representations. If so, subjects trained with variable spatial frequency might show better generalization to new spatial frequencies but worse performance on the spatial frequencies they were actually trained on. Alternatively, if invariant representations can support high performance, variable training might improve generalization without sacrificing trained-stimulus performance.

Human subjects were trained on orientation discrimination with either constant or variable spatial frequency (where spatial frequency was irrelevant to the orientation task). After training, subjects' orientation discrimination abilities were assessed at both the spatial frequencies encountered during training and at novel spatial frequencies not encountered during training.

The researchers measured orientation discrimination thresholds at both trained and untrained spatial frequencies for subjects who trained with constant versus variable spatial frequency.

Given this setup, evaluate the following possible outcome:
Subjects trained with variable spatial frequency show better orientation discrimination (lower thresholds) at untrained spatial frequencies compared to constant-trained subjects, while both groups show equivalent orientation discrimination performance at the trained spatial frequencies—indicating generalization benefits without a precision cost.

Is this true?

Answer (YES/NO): YES